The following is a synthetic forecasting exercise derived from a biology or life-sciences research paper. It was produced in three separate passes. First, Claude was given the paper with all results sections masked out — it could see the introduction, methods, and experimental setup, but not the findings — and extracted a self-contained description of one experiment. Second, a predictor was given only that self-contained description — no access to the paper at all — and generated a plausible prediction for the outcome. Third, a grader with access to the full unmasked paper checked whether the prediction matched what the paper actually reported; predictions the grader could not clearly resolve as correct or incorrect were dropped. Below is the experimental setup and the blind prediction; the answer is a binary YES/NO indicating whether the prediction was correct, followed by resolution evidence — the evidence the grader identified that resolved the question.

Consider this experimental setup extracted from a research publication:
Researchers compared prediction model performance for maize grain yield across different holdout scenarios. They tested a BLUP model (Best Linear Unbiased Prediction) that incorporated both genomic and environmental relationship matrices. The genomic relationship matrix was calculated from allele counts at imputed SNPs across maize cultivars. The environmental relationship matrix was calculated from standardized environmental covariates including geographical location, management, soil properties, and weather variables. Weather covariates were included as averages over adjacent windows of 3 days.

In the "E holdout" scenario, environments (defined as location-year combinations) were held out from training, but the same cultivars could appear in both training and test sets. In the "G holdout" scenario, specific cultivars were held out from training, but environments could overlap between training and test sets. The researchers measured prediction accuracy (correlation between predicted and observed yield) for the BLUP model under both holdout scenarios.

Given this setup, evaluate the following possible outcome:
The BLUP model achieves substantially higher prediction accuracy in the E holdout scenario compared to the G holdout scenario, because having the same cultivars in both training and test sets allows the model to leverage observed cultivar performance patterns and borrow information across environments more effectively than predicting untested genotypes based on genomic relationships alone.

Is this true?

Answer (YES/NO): NO